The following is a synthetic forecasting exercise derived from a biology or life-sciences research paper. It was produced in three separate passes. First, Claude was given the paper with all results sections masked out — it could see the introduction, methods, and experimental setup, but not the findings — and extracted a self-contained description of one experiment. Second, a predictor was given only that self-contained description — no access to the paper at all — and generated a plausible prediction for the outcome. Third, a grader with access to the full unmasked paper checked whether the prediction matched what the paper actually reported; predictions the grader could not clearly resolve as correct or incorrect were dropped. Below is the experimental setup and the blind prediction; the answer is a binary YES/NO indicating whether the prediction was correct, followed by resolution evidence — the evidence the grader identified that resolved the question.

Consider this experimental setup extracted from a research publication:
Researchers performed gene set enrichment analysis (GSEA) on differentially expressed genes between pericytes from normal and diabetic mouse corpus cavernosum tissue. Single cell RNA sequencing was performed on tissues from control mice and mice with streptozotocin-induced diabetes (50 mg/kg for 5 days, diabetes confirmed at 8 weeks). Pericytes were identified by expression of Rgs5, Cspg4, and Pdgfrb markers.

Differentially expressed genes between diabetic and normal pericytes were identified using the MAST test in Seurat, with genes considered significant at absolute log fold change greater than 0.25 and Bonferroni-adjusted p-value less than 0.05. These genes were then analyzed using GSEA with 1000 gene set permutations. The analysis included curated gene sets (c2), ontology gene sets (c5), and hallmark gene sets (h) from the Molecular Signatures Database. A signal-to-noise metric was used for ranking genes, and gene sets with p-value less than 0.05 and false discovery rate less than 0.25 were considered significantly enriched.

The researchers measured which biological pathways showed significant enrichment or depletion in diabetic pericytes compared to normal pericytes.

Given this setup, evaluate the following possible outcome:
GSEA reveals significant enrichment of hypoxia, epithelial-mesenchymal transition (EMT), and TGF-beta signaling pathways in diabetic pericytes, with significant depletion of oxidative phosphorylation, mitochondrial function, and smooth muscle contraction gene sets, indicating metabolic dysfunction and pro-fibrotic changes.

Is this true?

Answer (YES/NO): NO